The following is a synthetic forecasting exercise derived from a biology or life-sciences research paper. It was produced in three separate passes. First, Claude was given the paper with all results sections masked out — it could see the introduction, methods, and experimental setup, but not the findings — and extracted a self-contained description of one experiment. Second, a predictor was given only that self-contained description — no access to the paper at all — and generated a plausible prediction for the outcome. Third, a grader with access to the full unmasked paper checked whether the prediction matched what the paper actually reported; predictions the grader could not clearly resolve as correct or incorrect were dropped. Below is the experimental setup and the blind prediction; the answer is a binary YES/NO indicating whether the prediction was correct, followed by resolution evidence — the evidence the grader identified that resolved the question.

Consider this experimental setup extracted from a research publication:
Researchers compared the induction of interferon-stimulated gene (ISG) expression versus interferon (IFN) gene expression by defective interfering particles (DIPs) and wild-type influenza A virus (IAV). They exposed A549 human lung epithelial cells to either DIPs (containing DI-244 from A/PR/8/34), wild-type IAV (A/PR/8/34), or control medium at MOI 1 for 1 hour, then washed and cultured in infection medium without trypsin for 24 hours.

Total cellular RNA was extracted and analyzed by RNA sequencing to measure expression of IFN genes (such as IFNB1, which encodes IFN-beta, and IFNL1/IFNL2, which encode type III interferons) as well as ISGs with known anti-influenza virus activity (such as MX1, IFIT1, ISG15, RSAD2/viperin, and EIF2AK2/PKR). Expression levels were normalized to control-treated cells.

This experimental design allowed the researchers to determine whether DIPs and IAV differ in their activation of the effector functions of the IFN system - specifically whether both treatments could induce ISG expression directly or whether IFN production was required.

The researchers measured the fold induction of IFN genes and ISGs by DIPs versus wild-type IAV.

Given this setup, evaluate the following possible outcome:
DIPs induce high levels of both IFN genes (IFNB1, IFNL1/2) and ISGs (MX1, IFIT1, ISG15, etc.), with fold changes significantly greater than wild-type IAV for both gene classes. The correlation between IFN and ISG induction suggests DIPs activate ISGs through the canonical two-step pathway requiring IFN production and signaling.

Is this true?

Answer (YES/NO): NO